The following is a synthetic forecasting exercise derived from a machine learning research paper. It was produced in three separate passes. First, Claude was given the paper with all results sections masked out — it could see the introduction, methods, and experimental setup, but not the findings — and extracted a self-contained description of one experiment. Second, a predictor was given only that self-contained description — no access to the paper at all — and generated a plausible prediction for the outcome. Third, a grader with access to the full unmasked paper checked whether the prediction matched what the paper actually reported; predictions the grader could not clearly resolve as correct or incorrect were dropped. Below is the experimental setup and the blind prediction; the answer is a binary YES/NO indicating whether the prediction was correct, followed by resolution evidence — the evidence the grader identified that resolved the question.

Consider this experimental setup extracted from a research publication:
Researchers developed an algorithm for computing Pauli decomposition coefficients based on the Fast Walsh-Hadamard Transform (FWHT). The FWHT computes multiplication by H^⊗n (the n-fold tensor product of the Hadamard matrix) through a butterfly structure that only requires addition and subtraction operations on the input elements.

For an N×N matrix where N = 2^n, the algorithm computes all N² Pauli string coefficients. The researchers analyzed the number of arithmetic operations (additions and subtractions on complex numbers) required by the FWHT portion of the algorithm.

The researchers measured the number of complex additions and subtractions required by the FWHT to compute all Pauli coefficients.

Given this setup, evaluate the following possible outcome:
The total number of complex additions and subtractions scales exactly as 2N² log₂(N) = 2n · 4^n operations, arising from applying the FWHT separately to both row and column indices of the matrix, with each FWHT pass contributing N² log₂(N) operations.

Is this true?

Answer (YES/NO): NO